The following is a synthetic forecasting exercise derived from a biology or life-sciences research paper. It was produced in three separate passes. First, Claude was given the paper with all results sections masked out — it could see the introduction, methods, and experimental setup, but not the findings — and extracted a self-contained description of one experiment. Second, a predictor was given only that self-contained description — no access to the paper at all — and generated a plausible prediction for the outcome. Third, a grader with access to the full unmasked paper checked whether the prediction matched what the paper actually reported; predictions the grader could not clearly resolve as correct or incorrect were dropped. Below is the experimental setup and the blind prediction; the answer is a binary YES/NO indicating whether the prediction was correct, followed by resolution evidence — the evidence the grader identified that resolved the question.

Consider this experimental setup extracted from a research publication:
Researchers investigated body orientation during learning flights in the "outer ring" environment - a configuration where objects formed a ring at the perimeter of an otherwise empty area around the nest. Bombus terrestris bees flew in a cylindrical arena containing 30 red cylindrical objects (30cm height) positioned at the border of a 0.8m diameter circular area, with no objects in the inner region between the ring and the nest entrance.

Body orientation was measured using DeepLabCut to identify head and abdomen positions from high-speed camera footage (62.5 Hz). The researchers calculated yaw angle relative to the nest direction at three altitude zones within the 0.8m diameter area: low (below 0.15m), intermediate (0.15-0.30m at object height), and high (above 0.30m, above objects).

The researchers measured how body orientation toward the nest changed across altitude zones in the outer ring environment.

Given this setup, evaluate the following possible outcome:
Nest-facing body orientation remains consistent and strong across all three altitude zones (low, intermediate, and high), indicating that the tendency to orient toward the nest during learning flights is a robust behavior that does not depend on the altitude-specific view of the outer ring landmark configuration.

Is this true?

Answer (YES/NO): NO